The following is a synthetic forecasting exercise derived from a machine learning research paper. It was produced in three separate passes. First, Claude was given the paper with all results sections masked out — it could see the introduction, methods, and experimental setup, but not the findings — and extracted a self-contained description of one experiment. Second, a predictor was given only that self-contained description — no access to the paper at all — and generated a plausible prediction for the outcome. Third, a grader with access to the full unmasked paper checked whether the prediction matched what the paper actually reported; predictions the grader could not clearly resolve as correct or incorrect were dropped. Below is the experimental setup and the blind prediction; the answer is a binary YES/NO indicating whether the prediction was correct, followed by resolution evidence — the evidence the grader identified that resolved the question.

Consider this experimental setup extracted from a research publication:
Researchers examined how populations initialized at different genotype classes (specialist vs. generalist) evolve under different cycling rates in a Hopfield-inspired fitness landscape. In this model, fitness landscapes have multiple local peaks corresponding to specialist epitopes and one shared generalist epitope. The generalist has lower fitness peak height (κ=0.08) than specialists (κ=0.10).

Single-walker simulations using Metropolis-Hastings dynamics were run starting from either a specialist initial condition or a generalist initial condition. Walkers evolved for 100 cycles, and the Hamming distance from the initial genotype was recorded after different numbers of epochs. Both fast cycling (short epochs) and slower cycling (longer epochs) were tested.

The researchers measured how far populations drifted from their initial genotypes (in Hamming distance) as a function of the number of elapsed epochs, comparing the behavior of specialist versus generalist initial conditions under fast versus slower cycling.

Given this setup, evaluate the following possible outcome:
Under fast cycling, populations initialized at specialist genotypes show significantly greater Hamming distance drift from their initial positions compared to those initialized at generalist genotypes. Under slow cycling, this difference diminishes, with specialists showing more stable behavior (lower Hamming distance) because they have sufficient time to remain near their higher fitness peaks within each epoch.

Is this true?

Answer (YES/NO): NO